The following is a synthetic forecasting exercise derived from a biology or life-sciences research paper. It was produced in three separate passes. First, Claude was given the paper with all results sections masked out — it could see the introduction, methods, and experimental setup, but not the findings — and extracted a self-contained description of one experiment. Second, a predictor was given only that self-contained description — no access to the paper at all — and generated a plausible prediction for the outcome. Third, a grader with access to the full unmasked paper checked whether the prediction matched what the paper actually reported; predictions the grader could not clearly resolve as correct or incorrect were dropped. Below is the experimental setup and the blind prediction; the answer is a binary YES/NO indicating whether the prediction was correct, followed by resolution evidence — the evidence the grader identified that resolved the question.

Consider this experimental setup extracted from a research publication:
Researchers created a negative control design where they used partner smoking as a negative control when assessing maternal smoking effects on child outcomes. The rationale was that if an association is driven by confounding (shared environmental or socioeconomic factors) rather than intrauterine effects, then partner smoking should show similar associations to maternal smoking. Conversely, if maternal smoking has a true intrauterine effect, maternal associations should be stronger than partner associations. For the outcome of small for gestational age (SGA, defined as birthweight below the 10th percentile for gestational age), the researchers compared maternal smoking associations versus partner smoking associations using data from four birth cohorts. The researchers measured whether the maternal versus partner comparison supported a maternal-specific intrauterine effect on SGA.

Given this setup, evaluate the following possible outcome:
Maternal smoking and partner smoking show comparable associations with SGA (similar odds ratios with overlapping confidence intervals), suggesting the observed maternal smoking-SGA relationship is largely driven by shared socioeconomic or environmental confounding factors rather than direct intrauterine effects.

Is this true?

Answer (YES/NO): NO